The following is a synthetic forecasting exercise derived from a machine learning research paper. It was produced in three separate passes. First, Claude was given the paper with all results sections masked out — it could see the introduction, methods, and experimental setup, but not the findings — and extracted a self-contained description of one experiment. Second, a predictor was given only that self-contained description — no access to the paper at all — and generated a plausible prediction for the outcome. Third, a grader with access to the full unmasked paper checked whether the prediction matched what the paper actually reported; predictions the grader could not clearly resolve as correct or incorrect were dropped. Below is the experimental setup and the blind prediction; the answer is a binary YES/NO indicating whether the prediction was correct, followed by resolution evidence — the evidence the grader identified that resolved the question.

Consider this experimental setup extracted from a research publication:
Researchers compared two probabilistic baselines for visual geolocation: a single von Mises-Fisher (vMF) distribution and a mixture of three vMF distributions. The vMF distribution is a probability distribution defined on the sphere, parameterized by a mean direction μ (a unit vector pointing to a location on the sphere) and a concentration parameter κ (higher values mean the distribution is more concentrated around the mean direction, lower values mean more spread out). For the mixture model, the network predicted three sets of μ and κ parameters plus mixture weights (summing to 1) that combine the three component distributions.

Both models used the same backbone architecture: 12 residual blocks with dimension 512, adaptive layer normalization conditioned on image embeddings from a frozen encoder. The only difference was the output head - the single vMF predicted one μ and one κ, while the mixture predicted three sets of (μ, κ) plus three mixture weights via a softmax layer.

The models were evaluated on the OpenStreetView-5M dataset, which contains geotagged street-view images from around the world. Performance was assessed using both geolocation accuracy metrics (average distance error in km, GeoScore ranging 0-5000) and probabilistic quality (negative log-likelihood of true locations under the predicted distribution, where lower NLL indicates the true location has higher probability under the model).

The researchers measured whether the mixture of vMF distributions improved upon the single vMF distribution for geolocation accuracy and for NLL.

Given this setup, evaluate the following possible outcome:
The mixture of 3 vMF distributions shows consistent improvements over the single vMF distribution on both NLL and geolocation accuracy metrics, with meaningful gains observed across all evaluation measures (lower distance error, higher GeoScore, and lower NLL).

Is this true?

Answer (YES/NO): NO